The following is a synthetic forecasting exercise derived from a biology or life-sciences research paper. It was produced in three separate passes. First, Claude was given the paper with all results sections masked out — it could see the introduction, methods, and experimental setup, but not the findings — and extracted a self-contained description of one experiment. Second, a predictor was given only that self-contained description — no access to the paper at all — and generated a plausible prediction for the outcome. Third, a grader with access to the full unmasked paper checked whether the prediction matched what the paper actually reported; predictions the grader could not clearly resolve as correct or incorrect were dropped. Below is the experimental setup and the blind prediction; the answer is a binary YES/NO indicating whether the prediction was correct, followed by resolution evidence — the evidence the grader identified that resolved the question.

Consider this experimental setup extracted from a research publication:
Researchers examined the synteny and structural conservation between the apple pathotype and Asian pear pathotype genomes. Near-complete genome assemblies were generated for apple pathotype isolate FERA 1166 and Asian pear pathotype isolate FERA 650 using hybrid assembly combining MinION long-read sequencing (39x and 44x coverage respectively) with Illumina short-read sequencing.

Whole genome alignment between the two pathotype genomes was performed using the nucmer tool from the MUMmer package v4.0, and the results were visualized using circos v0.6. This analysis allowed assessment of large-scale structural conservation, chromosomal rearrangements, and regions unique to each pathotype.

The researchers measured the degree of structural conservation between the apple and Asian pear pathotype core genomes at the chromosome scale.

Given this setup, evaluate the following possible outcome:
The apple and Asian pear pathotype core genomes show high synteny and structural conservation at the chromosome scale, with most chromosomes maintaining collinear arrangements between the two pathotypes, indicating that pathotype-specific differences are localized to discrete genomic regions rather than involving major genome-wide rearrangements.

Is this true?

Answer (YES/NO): NO